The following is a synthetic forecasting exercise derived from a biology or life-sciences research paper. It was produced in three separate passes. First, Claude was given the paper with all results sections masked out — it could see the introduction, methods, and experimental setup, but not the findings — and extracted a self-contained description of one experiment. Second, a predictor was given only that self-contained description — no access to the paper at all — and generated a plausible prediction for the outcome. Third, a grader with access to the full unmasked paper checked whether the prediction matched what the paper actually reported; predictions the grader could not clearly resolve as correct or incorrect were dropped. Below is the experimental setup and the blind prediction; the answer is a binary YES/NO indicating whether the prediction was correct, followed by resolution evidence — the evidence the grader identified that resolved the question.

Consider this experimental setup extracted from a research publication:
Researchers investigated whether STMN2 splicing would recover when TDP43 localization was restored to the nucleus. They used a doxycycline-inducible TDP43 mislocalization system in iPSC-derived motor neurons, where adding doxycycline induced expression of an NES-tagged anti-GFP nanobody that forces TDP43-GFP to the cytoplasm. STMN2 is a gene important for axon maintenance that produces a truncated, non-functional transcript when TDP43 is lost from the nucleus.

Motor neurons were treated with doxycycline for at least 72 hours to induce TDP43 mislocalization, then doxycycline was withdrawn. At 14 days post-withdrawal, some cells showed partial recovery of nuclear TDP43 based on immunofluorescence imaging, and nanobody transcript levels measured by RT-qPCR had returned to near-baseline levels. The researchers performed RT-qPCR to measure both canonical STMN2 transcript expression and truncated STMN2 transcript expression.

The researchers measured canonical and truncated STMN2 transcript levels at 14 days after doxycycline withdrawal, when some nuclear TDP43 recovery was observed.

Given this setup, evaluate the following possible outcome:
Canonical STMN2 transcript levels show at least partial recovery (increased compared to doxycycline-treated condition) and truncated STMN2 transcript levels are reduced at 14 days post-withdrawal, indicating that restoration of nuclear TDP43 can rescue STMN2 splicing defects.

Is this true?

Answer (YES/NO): NO